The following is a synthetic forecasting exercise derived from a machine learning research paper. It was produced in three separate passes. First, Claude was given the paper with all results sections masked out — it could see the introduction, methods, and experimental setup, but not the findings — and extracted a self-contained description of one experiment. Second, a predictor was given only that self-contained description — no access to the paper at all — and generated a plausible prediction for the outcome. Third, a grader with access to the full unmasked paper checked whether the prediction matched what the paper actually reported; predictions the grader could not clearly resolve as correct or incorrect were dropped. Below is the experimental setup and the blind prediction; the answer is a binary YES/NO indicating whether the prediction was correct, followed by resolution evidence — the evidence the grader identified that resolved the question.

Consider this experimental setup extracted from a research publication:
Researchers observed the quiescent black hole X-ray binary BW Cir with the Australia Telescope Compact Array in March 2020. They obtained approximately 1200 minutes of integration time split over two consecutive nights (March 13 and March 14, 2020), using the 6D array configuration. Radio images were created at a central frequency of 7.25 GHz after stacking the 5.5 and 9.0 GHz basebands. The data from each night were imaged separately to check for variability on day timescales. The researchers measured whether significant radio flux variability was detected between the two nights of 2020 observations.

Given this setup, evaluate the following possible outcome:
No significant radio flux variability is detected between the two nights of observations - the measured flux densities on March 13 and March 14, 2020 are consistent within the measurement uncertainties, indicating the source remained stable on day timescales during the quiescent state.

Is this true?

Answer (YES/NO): YES